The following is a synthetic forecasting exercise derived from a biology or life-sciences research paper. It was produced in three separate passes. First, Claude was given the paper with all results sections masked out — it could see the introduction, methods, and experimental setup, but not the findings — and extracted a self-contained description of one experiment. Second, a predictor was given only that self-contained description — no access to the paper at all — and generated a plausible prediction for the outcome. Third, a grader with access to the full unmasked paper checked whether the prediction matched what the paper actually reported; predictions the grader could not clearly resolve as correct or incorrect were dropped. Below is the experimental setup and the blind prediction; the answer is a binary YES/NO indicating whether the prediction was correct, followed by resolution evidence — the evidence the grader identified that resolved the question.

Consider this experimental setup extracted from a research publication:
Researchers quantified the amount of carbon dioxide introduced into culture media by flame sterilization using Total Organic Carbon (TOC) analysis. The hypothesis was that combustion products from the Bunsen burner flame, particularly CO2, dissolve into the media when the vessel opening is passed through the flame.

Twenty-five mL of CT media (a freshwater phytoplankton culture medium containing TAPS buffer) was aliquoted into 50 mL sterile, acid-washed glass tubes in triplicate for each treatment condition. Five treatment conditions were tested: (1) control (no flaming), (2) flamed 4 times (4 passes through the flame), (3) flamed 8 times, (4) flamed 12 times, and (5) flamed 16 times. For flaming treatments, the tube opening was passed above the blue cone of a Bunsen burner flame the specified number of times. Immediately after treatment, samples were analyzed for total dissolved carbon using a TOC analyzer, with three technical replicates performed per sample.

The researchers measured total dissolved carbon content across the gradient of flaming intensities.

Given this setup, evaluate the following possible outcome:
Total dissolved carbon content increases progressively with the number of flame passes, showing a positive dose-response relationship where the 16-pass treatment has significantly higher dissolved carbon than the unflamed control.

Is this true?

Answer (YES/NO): YES